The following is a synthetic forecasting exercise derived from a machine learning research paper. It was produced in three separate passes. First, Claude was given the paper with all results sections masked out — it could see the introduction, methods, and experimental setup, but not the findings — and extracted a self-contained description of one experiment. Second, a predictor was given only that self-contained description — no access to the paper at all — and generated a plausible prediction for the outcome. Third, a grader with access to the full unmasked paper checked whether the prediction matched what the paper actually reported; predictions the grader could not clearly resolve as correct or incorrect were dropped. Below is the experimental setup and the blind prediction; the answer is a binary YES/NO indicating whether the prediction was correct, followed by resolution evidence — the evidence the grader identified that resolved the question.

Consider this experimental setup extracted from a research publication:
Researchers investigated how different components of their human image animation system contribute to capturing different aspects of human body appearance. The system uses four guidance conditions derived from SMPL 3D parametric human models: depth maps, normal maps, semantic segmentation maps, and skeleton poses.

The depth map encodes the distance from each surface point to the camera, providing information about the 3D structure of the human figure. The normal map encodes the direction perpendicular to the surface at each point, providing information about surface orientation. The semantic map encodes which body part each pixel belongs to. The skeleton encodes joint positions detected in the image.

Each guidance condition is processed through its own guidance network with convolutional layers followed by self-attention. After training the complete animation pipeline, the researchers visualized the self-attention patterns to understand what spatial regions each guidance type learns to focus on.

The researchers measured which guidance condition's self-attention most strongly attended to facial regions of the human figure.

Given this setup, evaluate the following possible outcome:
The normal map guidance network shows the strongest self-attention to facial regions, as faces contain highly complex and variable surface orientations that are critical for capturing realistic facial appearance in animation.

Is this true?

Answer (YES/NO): NO